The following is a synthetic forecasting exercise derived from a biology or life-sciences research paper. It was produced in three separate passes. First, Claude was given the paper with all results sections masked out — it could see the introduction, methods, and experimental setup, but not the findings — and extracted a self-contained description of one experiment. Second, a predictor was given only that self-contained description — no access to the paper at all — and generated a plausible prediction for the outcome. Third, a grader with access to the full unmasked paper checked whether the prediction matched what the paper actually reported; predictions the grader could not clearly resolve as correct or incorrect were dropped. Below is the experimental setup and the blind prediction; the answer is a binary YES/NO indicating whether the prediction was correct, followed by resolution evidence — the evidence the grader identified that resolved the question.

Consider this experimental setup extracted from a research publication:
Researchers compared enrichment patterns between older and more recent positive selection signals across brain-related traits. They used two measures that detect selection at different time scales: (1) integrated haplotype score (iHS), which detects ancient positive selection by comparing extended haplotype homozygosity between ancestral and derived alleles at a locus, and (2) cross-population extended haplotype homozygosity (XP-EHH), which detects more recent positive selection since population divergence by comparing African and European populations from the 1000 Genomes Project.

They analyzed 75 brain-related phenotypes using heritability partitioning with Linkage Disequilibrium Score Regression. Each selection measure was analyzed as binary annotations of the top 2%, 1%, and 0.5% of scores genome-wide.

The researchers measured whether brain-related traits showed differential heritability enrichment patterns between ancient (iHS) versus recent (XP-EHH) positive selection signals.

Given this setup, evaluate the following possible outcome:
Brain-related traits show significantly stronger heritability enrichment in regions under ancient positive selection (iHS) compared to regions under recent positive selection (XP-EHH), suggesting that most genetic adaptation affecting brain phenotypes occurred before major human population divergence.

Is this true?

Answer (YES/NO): NO